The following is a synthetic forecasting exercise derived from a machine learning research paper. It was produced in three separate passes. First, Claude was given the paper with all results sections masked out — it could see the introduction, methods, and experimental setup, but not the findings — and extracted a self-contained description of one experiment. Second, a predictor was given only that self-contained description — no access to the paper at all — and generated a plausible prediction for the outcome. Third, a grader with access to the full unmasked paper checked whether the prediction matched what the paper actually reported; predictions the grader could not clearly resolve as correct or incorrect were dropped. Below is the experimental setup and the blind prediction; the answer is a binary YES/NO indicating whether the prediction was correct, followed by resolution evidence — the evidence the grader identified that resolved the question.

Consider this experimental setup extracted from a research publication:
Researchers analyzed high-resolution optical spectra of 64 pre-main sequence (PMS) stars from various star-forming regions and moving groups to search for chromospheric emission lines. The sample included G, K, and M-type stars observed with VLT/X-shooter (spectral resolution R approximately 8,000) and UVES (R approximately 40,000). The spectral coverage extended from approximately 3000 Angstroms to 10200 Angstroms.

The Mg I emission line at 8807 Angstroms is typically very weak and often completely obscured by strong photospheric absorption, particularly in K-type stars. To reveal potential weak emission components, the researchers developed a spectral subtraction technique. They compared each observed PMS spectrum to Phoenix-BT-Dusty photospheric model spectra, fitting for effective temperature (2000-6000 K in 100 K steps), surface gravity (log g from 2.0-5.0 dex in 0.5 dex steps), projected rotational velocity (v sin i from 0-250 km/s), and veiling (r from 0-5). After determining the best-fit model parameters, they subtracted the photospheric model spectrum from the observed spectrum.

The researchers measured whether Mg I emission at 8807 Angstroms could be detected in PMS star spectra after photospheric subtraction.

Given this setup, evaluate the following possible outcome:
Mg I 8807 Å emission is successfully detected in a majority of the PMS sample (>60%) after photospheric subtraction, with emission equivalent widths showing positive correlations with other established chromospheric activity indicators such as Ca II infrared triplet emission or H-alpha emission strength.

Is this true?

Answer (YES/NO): NO